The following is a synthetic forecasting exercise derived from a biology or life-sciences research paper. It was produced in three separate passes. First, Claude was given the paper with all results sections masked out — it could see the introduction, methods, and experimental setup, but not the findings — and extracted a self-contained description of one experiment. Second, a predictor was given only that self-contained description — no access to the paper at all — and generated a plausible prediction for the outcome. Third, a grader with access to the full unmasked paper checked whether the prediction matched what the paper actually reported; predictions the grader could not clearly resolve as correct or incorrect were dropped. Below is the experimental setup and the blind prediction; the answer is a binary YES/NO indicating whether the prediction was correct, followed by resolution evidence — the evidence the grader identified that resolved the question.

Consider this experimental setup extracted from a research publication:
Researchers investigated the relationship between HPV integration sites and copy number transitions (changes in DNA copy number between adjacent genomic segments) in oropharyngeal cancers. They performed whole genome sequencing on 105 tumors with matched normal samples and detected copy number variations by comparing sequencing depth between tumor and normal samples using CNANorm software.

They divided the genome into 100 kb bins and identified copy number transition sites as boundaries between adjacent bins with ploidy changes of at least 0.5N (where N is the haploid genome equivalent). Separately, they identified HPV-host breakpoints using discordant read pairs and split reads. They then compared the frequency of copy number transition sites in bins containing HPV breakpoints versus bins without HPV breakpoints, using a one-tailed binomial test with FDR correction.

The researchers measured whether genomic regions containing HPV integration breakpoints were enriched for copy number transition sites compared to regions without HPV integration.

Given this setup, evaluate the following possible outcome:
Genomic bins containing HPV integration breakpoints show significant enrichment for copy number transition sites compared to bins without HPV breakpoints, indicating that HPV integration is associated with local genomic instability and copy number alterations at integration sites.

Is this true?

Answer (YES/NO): YES